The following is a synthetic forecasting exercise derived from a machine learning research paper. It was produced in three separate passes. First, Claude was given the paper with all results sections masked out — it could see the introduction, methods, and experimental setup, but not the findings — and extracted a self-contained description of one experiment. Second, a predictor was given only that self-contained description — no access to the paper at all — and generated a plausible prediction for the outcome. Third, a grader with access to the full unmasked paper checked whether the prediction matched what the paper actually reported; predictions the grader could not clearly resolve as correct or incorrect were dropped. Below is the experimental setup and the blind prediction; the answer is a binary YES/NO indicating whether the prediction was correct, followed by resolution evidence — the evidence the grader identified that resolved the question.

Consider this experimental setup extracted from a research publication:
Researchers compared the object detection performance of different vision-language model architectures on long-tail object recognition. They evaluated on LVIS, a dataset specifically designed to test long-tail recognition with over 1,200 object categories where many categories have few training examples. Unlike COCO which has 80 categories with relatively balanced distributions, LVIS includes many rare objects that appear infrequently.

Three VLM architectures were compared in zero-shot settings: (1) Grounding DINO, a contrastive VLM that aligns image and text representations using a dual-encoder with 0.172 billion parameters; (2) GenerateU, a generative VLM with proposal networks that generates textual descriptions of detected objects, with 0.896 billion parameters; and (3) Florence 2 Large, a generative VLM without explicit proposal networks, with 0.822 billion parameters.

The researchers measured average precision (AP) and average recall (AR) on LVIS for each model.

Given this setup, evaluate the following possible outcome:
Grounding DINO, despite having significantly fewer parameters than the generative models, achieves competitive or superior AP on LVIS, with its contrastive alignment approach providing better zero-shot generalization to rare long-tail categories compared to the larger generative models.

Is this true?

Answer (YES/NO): NO